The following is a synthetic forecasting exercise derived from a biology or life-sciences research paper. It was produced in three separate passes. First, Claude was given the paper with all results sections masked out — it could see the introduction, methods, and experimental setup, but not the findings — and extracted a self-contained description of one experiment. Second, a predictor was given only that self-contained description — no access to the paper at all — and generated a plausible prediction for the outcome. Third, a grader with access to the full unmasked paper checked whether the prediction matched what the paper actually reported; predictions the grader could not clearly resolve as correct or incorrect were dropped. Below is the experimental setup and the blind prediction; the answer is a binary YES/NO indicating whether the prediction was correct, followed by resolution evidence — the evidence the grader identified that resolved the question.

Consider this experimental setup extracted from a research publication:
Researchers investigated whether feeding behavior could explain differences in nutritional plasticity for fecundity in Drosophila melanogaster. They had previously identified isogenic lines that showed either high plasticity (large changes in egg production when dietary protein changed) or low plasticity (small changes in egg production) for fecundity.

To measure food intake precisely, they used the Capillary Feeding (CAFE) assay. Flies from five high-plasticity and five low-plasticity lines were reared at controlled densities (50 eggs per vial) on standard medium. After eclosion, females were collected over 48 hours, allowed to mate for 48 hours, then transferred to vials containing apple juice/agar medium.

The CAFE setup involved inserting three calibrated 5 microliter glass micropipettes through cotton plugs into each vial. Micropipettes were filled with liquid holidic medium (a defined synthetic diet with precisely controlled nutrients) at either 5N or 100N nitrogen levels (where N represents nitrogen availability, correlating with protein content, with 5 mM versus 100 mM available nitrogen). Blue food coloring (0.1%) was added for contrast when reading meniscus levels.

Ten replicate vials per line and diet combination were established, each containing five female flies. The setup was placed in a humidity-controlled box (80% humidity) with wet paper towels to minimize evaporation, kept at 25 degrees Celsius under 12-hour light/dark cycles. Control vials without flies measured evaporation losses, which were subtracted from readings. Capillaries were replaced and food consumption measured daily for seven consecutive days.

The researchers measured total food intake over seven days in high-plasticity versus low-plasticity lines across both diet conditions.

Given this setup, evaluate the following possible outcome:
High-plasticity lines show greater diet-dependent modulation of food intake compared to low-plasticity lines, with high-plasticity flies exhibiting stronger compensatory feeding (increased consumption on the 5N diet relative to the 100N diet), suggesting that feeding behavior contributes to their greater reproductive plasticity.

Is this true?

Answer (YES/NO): NO